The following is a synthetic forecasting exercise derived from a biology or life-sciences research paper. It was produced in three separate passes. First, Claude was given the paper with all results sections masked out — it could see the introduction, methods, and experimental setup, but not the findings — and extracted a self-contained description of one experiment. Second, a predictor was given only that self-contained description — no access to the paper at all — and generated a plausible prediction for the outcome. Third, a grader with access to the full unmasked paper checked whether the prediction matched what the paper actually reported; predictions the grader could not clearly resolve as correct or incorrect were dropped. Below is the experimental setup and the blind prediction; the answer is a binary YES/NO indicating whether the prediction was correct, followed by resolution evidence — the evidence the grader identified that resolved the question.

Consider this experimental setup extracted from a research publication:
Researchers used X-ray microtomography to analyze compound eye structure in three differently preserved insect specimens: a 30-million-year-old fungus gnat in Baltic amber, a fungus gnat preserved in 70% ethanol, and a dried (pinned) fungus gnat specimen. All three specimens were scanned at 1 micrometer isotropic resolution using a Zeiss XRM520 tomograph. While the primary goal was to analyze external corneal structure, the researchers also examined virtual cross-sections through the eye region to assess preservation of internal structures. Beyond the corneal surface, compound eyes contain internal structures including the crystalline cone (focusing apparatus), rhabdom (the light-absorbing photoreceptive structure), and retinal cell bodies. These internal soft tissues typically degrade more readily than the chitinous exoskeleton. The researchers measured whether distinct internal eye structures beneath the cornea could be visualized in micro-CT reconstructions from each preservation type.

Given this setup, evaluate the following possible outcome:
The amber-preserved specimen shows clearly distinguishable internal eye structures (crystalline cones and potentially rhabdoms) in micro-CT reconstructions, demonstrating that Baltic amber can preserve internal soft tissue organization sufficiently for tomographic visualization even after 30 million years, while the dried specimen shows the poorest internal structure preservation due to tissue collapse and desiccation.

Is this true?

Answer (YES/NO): NO